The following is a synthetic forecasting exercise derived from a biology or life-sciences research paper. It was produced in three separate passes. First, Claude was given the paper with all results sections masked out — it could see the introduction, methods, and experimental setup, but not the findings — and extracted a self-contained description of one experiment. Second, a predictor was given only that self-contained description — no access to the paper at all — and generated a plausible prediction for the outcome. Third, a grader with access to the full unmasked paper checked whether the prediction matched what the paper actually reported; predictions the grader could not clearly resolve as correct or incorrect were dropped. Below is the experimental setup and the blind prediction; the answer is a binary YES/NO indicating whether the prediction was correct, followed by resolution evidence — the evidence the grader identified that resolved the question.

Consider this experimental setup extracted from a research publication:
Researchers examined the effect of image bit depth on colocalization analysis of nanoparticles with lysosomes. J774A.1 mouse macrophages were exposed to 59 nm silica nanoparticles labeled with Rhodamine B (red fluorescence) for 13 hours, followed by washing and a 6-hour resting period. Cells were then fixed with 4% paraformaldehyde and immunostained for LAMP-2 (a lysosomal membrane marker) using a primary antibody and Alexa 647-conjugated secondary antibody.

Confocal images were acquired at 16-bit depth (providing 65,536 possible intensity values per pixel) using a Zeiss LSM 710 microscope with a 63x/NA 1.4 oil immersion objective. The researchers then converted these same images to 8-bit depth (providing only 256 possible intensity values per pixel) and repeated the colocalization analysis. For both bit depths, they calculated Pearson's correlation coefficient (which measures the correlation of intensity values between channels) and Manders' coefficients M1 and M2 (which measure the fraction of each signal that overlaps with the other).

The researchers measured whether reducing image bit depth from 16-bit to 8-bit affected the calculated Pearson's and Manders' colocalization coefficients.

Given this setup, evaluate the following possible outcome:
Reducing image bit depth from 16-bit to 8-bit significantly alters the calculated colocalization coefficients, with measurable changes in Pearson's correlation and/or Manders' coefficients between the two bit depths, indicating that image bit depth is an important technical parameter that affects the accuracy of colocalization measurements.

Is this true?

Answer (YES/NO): YES